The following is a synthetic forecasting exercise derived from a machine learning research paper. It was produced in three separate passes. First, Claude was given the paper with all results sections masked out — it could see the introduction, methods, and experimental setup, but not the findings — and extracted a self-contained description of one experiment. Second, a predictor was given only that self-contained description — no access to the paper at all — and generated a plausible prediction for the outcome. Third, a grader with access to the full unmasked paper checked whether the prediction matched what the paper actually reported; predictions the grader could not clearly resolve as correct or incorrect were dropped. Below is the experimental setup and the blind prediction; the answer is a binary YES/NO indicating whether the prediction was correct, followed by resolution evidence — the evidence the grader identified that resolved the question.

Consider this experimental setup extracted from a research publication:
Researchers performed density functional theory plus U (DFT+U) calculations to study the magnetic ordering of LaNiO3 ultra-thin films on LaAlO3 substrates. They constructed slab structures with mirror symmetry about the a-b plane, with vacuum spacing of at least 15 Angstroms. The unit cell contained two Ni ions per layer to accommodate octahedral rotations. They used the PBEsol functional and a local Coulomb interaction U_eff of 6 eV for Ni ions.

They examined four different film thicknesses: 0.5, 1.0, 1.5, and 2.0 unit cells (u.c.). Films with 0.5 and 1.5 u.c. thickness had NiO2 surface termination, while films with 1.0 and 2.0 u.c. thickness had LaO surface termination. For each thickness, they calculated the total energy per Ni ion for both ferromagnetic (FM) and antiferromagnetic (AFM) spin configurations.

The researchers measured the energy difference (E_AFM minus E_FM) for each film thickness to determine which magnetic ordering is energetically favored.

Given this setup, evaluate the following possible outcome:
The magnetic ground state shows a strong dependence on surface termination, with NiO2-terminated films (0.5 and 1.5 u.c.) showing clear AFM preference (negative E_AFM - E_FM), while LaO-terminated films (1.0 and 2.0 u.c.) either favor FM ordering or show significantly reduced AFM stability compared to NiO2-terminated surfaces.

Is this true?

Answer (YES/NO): NO